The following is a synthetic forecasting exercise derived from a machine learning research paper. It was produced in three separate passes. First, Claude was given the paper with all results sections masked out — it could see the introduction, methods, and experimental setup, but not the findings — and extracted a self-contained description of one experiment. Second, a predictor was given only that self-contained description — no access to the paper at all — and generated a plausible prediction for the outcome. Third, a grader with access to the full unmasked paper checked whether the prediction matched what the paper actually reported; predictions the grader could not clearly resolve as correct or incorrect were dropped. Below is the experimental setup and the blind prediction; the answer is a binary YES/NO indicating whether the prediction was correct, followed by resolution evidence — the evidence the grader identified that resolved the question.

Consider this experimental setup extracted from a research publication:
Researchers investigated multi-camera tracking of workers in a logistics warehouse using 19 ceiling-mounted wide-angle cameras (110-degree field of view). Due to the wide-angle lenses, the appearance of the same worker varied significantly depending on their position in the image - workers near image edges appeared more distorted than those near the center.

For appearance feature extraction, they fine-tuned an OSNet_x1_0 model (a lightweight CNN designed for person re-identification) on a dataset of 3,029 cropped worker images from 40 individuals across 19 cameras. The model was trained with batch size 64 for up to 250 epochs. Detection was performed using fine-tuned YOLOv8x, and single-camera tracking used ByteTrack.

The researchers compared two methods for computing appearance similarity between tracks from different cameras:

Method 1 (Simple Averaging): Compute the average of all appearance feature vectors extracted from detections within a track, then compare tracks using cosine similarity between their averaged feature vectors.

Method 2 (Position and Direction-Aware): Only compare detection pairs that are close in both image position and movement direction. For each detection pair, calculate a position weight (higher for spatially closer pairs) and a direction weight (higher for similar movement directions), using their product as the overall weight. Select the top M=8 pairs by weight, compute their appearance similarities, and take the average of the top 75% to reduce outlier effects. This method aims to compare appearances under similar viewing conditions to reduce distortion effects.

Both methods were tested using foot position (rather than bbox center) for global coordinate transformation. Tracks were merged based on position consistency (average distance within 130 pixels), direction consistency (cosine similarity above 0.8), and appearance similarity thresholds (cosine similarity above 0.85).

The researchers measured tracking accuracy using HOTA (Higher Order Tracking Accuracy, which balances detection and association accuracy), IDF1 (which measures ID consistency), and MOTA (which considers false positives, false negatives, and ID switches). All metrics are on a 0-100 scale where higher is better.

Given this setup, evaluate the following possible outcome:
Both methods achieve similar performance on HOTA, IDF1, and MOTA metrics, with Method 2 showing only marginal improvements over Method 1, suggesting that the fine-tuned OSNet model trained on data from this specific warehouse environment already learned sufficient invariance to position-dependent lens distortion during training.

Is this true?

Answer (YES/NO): NO